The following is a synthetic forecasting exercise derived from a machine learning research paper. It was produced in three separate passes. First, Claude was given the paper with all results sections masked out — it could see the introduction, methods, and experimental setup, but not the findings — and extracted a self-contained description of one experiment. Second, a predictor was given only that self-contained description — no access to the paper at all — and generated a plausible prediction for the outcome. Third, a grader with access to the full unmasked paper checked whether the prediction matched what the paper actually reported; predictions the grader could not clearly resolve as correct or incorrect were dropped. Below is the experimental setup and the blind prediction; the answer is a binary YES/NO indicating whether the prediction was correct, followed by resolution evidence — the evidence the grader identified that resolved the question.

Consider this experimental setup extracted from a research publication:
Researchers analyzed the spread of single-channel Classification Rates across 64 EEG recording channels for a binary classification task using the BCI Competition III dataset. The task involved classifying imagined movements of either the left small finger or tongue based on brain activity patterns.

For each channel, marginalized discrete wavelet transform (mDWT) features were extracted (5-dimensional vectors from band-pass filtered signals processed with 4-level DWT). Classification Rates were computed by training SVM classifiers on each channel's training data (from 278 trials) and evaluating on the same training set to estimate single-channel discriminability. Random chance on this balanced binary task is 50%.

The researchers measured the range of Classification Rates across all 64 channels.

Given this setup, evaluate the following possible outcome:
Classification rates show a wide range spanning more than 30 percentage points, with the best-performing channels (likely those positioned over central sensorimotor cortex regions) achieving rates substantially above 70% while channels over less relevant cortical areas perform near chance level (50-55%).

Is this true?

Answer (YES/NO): NO